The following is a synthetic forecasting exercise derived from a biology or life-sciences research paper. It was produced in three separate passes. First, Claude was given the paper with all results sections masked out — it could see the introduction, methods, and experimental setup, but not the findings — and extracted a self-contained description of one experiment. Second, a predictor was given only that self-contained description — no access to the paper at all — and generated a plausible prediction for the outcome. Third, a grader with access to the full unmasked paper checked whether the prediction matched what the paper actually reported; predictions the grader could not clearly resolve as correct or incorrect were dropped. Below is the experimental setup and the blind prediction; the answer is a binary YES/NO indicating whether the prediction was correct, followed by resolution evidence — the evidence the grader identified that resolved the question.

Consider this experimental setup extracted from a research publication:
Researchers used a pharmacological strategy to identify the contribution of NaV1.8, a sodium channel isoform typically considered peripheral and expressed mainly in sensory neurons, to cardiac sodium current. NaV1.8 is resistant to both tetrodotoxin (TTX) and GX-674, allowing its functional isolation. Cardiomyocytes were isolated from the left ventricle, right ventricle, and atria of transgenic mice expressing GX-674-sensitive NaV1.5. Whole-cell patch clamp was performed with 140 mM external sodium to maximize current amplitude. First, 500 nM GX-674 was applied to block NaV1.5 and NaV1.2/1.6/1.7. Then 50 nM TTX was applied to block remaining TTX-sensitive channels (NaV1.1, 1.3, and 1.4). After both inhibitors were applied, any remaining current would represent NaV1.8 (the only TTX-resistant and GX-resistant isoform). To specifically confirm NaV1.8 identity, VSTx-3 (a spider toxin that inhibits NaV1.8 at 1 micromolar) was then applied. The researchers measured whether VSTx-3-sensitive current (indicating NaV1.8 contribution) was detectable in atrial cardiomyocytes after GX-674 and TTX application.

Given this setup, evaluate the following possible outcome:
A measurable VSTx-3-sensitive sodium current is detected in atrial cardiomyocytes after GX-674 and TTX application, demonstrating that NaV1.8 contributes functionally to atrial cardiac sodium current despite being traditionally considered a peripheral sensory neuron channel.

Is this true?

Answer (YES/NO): NO